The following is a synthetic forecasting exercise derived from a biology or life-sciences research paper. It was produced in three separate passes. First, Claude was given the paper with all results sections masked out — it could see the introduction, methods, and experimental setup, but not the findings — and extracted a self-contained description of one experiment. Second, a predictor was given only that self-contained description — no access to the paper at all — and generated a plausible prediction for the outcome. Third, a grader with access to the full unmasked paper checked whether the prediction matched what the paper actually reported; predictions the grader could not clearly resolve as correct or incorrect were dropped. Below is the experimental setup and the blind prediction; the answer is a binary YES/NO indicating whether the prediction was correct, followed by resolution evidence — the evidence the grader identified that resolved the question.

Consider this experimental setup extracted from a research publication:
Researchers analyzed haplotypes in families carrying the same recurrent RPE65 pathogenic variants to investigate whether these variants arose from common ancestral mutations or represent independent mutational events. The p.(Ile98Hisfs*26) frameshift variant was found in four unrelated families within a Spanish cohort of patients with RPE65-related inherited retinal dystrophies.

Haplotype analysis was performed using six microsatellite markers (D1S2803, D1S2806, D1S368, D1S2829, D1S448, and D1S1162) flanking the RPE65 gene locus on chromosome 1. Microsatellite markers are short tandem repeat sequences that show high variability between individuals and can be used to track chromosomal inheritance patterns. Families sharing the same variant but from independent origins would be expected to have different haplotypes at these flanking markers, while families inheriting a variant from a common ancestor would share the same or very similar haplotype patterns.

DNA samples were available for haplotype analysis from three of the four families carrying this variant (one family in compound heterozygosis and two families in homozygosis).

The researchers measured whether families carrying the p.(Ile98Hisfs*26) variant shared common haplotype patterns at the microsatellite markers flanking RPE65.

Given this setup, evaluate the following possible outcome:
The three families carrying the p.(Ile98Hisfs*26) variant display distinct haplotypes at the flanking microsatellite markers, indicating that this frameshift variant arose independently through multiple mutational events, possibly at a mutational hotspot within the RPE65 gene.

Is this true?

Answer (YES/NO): NO